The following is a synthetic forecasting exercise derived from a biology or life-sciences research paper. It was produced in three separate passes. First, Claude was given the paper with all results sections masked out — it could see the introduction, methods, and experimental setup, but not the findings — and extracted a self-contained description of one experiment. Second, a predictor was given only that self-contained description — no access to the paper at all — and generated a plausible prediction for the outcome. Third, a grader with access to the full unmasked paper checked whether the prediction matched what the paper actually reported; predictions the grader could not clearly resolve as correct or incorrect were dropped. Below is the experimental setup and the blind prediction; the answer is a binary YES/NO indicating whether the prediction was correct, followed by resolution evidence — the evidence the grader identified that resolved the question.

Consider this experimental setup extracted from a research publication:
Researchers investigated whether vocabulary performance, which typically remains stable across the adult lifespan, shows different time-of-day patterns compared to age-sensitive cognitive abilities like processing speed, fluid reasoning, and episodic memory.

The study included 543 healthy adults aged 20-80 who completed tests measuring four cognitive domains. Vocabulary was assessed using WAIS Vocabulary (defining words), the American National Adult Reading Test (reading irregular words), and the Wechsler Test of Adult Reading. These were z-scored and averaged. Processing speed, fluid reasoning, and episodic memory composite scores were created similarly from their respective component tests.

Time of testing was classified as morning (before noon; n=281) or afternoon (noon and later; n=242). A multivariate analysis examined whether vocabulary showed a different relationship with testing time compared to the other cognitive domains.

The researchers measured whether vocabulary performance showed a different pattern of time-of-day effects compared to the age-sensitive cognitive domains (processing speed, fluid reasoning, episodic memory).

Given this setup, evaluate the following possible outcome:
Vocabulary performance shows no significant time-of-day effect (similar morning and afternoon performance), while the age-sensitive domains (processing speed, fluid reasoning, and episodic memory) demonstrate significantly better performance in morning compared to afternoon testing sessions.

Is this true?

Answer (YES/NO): NO